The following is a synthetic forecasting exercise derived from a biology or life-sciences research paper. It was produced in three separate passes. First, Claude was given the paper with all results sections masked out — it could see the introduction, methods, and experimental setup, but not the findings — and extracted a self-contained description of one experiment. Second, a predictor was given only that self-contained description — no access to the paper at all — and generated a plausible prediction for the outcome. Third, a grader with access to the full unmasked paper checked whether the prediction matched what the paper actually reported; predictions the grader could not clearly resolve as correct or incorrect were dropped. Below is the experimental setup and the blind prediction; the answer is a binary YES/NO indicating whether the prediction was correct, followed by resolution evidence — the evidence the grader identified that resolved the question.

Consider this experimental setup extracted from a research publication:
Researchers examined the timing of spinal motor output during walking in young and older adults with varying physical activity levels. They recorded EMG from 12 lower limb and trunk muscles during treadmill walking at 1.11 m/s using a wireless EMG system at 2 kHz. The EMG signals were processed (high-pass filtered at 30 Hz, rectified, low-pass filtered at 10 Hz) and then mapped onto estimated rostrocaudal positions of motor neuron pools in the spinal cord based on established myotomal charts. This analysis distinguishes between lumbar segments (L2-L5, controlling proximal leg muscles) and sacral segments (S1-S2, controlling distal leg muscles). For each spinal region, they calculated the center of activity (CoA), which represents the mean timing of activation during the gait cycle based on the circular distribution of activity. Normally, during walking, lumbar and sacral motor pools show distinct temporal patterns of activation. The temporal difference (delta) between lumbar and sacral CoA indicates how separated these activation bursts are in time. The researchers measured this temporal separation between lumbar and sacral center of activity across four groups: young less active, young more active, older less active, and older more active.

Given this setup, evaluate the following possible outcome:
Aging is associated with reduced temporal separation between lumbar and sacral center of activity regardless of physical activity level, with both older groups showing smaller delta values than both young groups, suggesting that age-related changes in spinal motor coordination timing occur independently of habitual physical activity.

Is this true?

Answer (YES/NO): NO